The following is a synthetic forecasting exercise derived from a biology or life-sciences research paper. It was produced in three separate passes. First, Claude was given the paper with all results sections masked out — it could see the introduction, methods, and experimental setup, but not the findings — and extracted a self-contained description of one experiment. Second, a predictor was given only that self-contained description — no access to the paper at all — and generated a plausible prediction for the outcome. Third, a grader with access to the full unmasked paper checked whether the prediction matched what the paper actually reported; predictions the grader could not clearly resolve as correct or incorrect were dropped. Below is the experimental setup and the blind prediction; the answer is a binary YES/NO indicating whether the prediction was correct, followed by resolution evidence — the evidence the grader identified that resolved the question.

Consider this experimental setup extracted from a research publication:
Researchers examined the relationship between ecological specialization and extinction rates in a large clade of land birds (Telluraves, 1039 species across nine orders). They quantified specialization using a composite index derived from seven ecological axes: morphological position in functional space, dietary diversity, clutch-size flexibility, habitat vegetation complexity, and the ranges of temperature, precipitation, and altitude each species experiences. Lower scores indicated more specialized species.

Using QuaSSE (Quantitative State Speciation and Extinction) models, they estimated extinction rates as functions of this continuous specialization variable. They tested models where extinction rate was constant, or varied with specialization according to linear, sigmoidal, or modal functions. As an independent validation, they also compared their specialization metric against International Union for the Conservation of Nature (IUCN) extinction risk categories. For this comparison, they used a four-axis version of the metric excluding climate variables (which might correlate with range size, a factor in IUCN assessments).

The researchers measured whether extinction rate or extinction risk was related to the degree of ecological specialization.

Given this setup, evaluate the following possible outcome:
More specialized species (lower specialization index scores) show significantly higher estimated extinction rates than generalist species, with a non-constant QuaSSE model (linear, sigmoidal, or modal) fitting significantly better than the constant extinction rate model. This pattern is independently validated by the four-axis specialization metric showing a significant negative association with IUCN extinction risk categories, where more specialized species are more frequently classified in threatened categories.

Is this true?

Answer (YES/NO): NO